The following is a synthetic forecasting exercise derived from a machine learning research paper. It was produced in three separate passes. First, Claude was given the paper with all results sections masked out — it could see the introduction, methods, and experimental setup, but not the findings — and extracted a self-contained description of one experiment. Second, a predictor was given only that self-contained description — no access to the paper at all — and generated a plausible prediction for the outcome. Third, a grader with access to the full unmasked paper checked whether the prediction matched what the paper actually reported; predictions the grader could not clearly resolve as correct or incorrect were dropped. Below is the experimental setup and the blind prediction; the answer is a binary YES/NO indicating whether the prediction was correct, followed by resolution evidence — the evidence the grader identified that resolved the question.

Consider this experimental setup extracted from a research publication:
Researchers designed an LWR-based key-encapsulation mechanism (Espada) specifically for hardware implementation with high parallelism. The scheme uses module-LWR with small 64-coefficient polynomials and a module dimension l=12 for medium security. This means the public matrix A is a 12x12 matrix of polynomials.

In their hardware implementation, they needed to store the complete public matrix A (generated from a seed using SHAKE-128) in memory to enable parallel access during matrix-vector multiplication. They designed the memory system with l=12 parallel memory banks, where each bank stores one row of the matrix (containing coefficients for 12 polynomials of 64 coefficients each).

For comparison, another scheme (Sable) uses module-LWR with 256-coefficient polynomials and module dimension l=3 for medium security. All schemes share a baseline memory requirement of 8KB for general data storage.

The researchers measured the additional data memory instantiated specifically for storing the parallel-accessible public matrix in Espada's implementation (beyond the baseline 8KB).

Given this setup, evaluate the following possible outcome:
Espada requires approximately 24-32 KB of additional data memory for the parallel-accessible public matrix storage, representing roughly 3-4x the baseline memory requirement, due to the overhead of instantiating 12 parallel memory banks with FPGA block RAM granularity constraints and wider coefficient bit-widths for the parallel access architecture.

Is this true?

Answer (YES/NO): NO